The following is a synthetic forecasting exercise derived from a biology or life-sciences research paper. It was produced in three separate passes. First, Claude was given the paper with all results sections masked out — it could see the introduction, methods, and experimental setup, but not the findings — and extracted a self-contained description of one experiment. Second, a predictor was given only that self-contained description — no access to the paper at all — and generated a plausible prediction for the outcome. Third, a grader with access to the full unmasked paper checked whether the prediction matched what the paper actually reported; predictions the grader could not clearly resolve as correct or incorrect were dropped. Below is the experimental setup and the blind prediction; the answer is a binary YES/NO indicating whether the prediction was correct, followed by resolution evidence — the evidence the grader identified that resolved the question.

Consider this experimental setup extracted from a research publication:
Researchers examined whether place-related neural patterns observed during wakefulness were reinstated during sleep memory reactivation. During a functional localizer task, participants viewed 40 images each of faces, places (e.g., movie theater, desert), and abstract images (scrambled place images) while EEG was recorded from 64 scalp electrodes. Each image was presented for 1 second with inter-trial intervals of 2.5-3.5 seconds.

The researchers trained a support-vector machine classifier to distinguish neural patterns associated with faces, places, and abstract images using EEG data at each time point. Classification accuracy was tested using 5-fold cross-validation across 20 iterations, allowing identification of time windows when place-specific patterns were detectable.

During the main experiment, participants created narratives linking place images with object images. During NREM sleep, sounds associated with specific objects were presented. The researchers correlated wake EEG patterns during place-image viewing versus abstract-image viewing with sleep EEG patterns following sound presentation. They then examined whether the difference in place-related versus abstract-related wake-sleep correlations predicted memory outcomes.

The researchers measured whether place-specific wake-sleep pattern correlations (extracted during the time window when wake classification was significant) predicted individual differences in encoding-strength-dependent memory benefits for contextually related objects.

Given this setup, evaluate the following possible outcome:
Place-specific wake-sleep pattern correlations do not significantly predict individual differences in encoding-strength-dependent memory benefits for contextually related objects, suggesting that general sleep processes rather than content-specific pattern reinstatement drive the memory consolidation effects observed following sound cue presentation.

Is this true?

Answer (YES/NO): NO